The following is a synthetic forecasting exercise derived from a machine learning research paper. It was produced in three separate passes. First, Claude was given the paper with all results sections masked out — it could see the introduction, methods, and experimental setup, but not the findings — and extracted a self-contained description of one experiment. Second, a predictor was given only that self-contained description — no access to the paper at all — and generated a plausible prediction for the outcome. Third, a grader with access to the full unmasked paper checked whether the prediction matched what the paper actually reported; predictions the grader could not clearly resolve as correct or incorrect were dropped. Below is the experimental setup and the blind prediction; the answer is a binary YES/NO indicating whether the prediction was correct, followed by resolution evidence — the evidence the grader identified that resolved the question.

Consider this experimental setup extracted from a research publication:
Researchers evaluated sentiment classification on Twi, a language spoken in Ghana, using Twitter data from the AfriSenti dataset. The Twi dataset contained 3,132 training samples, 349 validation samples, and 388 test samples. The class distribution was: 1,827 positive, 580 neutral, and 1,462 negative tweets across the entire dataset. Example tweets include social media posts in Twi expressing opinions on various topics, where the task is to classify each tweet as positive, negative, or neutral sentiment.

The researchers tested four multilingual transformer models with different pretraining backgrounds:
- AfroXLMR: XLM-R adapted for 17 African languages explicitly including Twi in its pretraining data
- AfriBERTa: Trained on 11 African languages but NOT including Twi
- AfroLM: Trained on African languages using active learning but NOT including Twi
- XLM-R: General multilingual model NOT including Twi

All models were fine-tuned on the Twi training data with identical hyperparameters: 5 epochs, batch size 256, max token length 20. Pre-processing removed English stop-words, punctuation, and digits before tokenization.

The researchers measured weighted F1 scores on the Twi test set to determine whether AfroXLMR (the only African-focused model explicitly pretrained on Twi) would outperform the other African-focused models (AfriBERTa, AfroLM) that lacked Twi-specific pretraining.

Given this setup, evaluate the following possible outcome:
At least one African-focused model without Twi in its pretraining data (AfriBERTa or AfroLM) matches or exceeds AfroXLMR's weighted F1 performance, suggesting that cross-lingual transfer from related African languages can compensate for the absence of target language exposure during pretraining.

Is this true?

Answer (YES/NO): NO